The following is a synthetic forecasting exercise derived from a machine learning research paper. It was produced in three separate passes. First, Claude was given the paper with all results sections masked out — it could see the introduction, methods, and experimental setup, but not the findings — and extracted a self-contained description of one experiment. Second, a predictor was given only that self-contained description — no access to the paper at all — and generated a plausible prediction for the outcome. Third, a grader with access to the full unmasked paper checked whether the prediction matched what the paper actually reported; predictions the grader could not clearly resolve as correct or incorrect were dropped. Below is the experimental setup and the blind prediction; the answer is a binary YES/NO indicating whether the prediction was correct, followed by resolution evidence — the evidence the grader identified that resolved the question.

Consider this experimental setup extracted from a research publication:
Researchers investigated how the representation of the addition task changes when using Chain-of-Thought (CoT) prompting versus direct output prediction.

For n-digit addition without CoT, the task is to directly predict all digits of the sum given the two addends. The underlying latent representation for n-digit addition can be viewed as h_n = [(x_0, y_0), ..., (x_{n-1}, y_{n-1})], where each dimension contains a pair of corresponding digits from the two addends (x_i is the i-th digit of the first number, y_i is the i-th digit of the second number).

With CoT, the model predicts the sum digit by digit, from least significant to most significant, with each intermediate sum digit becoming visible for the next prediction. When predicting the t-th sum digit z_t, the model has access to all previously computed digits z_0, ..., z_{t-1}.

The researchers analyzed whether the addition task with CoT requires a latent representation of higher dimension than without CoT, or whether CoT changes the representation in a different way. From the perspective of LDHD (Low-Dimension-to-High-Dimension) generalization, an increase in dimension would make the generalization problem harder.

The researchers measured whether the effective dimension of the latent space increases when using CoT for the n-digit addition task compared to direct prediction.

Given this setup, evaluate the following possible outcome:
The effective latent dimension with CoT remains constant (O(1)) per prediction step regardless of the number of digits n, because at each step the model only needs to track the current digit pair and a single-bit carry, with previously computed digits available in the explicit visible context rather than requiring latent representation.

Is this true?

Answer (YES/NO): NO